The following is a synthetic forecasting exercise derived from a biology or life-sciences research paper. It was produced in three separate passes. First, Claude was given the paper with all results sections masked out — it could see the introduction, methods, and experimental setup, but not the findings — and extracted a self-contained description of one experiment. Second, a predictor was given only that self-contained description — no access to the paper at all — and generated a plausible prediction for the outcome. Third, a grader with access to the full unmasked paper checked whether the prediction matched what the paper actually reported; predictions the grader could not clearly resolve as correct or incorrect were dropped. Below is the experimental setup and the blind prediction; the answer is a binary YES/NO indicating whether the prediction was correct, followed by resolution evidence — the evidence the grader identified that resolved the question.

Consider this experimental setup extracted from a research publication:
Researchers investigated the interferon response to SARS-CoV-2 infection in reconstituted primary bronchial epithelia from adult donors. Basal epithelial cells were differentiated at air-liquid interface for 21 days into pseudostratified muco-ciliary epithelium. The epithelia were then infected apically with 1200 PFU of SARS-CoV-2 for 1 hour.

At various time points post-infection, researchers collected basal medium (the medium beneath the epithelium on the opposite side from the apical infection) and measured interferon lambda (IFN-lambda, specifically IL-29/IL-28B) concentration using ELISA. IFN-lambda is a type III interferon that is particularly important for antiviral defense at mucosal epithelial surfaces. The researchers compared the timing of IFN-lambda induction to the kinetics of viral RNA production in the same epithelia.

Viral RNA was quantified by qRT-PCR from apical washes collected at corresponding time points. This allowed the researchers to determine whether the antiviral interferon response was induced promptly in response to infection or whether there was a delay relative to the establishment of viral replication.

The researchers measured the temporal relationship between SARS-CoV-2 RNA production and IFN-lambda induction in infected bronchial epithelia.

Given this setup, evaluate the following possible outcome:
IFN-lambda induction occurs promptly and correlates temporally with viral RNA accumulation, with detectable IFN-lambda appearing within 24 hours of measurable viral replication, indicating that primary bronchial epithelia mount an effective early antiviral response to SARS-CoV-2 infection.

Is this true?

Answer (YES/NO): NO